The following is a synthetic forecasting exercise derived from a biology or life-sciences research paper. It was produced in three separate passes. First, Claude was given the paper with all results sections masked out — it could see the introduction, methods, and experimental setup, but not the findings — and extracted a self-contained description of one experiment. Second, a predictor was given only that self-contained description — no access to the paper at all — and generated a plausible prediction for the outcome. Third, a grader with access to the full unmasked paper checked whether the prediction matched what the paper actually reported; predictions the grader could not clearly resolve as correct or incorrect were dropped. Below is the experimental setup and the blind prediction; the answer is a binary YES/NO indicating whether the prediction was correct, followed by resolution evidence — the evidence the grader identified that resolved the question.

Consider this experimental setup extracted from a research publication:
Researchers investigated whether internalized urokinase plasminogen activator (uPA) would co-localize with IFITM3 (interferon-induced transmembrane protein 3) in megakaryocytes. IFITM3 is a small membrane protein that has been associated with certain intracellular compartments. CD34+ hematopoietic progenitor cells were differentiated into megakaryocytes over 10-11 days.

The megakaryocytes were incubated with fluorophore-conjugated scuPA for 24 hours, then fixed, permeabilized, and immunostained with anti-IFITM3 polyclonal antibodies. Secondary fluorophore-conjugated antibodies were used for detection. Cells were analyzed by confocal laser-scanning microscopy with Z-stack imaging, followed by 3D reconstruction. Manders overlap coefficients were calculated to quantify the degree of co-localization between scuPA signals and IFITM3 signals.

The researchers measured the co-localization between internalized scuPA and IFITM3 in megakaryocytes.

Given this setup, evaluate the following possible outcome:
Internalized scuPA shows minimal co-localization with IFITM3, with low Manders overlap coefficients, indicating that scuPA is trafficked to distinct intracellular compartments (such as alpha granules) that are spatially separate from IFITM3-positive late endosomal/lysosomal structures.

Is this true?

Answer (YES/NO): NO